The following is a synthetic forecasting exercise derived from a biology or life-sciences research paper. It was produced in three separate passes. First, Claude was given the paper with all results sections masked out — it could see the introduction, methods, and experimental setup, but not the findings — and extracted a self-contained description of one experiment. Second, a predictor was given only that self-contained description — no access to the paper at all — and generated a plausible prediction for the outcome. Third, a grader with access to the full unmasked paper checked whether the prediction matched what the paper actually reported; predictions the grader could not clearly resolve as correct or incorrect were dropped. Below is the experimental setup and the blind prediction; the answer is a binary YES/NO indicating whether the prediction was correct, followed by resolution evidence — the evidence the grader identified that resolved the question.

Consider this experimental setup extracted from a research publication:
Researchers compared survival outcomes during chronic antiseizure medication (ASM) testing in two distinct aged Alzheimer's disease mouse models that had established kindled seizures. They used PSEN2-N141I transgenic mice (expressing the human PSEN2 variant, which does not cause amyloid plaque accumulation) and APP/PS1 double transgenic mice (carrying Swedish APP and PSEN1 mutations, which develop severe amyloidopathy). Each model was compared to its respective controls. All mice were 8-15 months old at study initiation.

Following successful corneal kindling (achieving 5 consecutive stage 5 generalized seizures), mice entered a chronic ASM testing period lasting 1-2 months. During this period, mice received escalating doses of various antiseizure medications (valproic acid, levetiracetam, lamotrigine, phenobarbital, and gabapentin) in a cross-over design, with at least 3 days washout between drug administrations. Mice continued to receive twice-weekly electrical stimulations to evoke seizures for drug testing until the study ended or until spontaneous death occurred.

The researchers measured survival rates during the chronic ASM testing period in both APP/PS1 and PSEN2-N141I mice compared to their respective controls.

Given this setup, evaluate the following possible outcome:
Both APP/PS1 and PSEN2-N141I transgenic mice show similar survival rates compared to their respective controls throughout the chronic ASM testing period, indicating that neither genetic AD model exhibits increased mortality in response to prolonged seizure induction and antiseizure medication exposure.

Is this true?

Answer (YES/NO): NO